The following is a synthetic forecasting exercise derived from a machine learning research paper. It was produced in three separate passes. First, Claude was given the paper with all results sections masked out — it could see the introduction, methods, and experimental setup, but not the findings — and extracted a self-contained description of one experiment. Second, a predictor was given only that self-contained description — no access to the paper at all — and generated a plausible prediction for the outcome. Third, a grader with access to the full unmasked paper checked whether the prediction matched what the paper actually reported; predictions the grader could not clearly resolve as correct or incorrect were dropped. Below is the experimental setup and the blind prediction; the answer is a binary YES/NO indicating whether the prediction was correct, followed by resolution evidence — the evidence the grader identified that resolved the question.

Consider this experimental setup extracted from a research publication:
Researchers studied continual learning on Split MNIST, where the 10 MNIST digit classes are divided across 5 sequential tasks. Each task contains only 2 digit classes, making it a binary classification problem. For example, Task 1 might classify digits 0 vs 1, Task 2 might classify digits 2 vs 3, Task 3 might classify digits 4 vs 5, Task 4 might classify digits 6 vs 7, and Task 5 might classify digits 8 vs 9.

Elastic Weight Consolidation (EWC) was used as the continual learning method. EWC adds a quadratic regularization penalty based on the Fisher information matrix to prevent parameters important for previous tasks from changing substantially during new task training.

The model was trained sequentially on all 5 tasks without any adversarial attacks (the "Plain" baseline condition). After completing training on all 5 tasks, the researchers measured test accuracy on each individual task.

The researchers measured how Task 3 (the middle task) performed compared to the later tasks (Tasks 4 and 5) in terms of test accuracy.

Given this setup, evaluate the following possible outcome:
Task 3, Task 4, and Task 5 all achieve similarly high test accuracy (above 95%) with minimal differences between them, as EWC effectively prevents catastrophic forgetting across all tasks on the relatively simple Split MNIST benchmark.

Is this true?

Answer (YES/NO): NO